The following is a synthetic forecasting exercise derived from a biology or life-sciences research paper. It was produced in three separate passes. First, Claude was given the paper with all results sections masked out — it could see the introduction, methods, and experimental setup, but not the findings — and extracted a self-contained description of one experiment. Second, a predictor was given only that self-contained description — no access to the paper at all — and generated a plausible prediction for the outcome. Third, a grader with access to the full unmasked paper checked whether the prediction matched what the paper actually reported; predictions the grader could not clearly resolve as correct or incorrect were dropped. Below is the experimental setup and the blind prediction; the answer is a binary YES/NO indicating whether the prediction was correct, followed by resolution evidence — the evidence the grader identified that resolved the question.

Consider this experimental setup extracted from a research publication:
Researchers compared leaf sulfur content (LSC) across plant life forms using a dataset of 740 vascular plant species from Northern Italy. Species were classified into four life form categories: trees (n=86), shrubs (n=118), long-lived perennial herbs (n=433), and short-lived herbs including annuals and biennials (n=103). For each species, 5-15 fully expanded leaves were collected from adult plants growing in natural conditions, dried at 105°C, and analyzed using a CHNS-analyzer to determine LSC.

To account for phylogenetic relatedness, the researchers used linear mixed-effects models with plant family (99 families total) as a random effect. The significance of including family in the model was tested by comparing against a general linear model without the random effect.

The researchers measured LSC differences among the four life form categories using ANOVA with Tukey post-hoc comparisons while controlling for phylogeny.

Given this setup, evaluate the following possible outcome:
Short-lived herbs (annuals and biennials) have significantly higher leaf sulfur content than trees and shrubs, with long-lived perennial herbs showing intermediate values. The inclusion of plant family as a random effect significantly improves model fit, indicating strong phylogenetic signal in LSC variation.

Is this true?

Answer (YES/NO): YES